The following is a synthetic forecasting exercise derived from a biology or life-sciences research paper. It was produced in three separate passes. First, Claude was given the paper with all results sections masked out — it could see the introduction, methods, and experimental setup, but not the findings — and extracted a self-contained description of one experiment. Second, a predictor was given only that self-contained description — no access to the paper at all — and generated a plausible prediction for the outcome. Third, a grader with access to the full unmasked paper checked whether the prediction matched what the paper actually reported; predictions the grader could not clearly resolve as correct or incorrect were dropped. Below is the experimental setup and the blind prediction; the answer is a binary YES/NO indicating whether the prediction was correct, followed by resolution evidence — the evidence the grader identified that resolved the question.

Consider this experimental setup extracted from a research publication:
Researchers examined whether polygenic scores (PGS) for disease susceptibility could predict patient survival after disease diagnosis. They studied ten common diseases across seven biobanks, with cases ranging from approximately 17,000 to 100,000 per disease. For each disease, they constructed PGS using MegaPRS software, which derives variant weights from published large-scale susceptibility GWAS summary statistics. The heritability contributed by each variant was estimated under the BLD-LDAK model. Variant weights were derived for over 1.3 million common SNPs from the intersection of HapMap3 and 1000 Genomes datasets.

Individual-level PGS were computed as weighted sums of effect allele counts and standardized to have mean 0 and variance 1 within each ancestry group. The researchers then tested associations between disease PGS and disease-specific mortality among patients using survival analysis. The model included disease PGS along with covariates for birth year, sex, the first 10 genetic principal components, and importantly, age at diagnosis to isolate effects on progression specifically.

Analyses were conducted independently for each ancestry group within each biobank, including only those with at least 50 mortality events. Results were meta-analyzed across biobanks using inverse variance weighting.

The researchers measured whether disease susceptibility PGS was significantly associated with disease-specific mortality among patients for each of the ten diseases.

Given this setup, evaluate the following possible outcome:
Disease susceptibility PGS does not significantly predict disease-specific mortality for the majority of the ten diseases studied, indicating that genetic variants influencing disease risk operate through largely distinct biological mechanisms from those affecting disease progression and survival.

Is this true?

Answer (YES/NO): YES